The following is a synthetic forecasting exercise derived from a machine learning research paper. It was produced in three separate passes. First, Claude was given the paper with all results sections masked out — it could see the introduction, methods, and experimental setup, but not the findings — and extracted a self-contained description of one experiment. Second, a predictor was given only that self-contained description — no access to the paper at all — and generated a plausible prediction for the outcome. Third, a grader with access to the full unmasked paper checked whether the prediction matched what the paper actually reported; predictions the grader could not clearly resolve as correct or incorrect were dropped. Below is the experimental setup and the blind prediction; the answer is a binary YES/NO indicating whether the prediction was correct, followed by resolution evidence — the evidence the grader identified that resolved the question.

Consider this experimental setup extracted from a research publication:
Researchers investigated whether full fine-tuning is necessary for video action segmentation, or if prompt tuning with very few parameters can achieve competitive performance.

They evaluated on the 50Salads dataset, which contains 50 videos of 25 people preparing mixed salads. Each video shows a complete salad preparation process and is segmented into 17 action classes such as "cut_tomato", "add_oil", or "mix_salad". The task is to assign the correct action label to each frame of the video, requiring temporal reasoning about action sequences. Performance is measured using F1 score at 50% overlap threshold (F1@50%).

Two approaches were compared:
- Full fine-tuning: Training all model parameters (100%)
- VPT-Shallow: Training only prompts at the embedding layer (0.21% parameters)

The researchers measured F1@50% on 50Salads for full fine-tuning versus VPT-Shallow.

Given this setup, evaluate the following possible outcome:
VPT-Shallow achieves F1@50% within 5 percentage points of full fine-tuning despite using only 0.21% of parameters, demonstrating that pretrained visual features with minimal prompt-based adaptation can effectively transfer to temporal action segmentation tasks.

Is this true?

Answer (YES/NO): YES